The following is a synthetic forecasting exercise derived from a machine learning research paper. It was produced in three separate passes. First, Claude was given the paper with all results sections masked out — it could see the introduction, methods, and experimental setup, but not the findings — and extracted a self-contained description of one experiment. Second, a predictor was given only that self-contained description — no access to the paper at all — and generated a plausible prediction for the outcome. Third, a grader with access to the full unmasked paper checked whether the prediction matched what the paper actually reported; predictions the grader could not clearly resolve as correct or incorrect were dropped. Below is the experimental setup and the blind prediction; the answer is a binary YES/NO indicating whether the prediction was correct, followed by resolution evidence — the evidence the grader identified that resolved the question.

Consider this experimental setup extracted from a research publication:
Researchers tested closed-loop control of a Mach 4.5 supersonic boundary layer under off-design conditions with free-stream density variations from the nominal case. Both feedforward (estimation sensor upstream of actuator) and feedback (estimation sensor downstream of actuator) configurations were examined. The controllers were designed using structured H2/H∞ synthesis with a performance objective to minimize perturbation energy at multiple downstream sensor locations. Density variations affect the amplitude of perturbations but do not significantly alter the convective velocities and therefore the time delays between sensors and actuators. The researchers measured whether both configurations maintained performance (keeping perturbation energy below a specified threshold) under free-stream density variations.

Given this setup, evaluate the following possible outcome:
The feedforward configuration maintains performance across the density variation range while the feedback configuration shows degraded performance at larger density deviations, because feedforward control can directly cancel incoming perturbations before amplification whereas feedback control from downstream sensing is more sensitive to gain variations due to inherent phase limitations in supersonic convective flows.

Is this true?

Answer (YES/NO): NO